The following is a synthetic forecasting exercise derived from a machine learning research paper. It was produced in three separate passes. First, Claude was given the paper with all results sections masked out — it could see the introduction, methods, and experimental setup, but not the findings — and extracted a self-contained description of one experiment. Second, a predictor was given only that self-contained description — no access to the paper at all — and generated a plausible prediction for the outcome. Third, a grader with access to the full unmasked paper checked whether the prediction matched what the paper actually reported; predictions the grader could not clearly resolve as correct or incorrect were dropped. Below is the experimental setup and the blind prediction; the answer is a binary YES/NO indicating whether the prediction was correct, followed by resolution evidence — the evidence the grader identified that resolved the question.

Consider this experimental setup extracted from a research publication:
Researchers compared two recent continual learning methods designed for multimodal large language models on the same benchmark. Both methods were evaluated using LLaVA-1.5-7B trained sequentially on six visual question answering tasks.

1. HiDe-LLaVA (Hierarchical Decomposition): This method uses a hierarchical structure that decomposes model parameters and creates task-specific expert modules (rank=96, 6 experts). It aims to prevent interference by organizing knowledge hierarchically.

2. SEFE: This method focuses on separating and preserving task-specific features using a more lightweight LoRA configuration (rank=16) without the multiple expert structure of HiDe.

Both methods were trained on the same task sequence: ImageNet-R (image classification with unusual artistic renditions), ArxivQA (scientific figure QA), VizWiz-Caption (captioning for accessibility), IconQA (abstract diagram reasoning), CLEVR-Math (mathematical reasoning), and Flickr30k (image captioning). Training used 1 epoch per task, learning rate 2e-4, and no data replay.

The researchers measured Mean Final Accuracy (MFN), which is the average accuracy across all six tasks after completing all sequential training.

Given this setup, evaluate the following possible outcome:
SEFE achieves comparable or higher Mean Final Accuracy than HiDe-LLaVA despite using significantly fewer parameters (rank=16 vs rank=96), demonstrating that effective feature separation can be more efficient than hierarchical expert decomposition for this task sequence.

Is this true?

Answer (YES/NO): YES